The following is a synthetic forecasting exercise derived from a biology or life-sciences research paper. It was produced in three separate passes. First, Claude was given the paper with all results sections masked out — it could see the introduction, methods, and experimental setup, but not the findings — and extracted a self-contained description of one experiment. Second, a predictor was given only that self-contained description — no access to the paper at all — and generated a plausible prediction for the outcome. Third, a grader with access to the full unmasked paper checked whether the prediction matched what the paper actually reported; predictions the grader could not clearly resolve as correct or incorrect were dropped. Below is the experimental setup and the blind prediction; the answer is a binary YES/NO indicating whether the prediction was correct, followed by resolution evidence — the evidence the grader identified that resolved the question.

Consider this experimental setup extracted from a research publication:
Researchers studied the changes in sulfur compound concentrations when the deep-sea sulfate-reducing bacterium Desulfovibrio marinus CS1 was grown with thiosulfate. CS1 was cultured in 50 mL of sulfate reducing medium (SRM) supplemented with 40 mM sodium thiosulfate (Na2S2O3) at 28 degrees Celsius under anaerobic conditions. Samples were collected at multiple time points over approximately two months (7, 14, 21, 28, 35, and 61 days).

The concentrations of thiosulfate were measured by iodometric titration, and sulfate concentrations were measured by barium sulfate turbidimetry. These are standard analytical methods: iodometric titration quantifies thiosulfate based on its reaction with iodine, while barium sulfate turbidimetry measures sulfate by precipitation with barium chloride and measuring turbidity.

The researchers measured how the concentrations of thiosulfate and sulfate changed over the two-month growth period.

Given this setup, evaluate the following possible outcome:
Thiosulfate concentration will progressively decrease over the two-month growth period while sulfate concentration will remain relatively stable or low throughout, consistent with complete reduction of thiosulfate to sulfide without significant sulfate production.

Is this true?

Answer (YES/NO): YES